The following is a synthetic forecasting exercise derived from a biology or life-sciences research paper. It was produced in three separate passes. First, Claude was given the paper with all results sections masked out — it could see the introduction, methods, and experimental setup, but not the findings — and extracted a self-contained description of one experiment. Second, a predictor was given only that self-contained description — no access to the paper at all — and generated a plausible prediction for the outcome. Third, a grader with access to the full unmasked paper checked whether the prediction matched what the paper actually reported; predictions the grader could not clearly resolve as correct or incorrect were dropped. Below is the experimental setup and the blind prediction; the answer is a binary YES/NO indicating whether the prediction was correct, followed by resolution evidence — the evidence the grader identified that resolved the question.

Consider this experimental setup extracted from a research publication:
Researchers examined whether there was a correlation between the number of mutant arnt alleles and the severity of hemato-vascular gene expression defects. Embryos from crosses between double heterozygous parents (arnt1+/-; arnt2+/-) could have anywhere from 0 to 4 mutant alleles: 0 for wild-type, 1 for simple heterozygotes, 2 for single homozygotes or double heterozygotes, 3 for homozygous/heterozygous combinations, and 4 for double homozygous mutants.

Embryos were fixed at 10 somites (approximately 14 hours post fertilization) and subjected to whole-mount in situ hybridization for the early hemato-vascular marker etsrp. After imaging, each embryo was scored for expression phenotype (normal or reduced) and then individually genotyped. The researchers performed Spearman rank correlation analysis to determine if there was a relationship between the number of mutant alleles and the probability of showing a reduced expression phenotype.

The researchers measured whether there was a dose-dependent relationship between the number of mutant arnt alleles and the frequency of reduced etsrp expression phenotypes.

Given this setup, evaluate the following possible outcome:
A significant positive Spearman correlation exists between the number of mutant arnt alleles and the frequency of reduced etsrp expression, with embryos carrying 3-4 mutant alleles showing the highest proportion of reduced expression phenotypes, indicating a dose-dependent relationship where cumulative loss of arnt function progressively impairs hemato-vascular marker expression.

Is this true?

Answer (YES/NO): NO